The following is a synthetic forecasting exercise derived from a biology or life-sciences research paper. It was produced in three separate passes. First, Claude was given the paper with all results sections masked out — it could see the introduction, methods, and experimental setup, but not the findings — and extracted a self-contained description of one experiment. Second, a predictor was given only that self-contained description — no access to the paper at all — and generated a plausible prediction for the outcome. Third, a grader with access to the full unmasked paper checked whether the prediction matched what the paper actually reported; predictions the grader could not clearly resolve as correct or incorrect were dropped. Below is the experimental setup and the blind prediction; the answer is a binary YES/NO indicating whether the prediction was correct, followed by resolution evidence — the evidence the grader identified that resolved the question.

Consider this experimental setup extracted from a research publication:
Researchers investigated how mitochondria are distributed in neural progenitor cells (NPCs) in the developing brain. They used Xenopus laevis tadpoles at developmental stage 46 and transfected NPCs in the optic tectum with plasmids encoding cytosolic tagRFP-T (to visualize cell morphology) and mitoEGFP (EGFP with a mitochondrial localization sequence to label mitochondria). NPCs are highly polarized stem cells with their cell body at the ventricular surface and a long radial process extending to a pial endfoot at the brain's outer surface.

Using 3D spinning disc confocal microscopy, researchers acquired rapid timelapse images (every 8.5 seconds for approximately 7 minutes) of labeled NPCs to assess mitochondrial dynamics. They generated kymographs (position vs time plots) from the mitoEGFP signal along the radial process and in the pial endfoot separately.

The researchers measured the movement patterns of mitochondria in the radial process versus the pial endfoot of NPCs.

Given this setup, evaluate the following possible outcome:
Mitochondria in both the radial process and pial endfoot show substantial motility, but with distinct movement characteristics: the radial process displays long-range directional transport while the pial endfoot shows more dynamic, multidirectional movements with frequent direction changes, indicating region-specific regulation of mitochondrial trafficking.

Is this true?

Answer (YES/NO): NO